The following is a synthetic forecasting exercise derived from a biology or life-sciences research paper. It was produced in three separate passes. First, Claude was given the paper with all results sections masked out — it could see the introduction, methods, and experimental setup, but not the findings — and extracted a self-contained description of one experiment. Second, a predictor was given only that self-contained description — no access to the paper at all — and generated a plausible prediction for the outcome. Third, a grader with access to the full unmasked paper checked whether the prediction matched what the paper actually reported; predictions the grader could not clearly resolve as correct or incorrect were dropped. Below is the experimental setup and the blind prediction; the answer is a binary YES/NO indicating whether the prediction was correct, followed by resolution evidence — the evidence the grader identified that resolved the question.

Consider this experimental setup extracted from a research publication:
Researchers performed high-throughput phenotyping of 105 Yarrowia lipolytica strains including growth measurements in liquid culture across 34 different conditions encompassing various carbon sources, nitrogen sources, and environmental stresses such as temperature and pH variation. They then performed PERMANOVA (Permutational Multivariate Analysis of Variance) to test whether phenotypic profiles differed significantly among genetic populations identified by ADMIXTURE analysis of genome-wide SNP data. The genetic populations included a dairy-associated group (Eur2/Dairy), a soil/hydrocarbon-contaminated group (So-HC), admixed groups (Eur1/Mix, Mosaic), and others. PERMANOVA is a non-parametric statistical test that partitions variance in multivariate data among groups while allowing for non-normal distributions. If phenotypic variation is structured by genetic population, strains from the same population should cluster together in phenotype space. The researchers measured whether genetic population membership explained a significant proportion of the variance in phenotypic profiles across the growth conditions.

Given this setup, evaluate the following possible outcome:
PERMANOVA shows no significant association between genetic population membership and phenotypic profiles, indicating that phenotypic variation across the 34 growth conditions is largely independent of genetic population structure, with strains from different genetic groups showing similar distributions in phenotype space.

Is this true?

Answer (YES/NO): NO